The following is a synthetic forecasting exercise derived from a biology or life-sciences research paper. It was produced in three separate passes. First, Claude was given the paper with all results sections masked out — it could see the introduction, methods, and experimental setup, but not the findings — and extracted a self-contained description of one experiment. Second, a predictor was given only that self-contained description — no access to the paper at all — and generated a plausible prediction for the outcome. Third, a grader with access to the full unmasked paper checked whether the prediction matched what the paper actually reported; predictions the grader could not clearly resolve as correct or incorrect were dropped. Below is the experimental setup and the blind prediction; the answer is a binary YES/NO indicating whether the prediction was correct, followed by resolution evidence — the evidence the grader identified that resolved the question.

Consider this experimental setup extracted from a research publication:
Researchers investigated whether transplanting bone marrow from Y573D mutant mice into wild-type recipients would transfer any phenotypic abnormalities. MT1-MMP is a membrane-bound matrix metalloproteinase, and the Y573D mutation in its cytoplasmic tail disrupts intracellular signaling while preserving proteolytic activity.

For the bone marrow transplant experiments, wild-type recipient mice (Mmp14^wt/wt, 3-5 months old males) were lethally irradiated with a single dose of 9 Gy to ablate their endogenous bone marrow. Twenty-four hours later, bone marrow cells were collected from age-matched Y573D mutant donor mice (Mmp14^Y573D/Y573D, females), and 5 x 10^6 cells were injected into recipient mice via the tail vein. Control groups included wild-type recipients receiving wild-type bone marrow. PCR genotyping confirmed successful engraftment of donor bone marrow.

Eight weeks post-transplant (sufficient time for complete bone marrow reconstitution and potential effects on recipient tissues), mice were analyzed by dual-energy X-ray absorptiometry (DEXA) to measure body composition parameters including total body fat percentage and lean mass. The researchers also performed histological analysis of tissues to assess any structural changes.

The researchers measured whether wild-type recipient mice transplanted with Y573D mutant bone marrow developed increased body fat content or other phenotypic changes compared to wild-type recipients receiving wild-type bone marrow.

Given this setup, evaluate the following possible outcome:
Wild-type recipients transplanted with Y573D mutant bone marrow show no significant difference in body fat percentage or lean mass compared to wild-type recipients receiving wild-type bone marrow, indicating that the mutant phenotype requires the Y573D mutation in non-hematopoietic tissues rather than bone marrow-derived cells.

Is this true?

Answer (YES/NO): YES